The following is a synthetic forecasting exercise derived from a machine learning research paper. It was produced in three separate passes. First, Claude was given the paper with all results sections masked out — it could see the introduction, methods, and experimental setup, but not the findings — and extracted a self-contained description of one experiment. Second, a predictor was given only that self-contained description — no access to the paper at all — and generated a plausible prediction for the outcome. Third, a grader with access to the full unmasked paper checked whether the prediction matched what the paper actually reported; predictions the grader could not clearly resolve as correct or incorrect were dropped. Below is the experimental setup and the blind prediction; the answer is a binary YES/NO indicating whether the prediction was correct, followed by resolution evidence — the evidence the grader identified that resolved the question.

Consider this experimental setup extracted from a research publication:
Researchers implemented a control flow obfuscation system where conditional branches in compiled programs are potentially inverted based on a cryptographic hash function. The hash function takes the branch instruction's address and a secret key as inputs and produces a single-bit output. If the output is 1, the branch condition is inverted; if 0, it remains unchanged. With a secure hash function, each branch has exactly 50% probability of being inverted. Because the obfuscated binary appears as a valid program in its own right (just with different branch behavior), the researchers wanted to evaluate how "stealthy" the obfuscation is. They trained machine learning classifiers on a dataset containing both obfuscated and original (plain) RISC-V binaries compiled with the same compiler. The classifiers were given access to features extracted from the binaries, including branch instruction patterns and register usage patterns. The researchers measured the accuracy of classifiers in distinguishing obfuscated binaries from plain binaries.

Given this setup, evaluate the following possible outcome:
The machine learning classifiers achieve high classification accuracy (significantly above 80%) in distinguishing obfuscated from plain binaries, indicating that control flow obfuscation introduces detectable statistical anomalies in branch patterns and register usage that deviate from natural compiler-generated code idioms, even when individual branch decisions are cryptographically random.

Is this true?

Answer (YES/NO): NO